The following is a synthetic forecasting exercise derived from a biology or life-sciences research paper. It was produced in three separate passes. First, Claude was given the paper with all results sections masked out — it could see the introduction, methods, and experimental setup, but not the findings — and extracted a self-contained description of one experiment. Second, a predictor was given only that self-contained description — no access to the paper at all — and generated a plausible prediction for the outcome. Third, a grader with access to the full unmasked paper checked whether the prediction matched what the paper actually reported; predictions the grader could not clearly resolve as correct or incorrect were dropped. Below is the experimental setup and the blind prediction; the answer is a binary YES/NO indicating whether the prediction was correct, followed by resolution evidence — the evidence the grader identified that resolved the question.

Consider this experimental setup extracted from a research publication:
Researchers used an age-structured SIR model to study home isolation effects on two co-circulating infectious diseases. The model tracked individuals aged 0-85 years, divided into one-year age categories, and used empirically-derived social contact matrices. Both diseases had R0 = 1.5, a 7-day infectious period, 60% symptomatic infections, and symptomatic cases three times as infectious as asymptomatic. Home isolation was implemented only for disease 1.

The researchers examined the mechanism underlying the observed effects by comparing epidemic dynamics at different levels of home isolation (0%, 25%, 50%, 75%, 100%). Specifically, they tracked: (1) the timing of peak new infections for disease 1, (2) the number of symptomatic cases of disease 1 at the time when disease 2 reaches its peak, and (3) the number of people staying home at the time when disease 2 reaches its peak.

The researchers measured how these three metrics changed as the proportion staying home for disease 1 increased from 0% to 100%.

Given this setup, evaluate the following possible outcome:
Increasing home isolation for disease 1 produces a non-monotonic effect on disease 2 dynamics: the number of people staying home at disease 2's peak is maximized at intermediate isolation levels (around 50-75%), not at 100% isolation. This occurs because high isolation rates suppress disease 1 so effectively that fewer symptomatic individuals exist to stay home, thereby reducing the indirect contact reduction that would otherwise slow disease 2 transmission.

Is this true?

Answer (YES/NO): NO